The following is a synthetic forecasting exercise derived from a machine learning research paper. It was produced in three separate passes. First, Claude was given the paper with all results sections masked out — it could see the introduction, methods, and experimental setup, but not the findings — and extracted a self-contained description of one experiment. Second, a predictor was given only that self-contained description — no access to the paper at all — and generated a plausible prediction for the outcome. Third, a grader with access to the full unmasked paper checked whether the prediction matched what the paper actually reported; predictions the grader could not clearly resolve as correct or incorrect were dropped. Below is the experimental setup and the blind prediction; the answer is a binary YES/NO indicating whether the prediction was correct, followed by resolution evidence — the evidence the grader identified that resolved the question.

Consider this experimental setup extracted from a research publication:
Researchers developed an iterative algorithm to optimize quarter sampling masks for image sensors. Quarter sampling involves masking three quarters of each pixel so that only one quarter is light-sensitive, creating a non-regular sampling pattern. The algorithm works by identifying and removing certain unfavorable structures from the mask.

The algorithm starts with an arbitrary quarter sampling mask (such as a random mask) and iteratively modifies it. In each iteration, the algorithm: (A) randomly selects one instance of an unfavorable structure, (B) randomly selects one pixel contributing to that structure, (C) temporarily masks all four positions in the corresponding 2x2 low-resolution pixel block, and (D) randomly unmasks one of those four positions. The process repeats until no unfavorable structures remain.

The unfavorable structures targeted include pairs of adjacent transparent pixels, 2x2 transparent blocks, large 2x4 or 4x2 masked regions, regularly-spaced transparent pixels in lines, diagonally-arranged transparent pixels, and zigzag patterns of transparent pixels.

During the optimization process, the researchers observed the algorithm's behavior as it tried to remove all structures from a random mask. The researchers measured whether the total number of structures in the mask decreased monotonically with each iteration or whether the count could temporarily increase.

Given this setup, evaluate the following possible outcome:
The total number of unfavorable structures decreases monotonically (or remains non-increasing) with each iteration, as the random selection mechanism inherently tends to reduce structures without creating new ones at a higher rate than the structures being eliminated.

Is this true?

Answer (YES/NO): NO